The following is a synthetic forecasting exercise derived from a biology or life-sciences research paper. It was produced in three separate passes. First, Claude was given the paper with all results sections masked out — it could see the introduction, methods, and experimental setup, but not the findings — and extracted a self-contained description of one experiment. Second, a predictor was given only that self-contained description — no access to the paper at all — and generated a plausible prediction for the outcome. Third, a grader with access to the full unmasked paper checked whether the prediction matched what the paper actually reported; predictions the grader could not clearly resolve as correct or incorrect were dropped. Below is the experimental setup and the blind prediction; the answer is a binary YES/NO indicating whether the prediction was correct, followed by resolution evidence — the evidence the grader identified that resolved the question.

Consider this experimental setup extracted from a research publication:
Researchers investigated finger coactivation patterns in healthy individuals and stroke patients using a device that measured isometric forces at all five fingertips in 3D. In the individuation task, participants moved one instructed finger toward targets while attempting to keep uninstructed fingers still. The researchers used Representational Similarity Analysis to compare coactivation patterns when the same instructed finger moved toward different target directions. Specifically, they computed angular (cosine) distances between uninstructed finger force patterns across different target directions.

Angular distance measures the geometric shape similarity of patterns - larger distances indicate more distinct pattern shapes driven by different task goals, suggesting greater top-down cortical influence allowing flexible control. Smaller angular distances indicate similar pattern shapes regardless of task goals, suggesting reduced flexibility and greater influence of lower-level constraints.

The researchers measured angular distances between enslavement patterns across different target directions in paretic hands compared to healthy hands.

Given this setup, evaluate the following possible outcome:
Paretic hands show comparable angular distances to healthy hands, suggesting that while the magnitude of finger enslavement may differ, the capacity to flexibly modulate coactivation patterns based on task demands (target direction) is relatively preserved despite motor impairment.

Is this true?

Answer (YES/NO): NO